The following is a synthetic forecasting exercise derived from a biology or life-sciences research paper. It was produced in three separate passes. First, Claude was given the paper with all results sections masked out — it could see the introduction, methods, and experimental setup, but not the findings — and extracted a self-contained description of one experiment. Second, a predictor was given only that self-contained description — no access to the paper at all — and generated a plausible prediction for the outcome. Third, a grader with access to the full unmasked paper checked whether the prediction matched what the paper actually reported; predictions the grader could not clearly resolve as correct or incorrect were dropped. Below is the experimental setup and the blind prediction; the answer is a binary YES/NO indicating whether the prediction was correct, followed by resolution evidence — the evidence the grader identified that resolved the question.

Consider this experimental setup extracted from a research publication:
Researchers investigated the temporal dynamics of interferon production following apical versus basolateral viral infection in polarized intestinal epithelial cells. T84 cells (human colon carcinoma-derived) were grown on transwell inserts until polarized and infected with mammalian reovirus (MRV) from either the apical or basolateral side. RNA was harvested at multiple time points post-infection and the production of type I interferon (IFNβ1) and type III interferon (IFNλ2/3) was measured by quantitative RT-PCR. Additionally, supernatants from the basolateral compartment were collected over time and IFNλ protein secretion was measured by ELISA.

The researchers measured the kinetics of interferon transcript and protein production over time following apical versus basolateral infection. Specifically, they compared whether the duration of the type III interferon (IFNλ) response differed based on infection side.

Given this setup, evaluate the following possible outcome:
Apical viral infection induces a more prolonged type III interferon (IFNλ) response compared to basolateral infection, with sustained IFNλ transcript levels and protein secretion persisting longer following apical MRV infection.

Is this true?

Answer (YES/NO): NO